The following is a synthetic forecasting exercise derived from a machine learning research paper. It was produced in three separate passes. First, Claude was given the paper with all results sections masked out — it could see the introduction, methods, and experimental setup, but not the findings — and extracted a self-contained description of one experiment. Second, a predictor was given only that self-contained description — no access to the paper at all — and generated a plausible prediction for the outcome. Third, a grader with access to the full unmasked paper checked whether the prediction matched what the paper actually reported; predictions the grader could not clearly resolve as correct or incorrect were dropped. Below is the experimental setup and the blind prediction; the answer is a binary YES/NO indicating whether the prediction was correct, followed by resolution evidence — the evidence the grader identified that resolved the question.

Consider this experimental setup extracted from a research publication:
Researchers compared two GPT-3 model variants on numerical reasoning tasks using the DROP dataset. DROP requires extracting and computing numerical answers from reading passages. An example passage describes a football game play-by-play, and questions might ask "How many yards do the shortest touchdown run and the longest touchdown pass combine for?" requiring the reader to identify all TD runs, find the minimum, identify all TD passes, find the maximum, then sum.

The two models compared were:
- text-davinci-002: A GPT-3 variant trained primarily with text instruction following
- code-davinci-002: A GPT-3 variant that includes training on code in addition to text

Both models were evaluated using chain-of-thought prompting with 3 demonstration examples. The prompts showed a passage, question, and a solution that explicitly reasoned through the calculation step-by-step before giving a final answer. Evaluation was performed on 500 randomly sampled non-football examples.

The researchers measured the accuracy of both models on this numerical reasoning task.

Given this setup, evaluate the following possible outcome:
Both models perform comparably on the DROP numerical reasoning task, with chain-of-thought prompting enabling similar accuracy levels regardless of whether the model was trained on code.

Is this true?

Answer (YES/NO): NO